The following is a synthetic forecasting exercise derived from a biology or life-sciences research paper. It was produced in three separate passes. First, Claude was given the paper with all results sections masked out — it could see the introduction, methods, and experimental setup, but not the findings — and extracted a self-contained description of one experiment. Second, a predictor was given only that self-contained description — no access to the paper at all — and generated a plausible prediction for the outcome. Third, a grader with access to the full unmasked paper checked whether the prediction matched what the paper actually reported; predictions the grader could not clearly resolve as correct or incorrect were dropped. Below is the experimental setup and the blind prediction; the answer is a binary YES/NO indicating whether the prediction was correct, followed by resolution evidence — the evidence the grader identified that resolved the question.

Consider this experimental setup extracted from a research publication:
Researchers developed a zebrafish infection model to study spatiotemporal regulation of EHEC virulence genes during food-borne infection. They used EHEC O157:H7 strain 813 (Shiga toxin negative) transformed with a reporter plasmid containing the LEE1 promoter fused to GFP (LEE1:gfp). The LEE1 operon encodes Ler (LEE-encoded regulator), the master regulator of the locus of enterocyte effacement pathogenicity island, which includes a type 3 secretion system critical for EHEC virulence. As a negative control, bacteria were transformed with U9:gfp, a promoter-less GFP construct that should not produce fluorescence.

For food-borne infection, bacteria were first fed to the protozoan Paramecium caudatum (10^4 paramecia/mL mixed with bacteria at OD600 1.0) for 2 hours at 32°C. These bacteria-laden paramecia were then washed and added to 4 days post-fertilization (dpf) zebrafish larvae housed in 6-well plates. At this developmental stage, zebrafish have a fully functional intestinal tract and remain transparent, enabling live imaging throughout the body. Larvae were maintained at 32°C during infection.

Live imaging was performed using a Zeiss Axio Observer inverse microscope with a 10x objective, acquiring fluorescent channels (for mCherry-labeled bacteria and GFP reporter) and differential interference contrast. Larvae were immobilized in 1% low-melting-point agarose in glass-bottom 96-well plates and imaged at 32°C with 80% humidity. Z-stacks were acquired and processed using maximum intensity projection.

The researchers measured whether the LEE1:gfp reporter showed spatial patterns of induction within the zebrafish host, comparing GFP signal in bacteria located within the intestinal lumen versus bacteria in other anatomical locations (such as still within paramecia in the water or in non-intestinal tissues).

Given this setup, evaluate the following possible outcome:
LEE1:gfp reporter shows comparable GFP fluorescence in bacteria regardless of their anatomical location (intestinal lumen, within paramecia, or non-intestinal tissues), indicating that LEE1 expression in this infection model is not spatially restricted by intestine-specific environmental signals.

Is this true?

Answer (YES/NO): NO